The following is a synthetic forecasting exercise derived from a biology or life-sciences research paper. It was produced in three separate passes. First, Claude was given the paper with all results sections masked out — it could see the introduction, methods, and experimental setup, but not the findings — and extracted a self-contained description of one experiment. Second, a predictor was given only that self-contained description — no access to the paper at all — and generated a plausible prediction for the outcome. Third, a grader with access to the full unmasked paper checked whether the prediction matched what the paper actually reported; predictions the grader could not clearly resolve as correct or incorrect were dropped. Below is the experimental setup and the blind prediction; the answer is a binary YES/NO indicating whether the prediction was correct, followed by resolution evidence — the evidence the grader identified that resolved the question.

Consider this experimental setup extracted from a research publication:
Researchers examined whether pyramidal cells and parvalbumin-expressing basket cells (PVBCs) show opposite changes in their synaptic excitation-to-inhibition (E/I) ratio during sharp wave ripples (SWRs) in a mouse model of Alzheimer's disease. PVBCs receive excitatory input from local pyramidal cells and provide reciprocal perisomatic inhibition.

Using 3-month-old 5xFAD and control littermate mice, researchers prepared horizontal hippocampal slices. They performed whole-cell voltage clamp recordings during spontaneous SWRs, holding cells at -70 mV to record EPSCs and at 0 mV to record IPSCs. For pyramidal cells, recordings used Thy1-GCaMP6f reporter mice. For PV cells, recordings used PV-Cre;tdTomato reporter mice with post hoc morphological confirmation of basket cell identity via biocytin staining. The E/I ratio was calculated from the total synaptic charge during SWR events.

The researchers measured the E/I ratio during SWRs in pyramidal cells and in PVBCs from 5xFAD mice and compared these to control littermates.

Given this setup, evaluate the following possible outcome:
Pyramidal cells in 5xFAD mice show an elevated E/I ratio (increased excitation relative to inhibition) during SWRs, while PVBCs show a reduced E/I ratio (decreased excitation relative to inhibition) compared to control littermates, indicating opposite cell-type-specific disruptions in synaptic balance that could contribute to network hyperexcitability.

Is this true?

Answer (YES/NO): YES